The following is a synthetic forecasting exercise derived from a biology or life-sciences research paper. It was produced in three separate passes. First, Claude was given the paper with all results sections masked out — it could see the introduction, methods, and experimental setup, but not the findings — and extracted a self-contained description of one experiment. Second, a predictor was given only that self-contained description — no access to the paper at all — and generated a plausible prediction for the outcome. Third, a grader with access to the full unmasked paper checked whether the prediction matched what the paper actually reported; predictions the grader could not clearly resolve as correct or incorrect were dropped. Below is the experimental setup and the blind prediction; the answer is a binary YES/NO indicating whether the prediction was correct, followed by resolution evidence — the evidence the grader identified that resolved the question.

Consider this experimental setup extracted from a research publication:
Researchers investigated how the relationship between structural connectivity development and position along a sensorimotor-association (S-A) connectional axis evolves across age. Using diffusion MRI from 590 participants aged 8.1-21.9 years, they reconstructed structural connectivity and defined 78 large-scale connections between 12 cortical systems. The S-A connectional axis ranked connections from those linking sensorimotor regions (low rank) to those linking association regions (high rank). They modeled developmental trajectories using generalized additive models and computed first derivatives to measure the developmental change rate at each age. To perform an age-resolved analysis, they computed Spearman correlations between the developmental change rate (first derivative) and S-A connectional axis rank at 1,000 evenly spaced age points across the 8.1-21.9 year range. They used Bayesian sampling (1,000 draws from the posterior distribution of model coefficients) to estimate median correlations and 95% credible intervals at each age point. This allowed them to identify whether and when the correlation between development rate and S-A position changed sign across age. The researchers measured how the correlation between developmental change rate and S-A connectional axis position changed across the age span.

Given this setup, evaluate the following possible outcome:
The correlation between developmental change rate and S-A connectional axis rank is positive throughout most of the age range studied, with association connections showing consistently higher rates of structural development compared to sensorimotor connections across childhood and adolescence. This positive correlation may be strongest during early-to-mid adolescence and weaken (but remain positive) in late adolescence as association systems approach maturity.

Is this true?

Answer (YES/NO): NO